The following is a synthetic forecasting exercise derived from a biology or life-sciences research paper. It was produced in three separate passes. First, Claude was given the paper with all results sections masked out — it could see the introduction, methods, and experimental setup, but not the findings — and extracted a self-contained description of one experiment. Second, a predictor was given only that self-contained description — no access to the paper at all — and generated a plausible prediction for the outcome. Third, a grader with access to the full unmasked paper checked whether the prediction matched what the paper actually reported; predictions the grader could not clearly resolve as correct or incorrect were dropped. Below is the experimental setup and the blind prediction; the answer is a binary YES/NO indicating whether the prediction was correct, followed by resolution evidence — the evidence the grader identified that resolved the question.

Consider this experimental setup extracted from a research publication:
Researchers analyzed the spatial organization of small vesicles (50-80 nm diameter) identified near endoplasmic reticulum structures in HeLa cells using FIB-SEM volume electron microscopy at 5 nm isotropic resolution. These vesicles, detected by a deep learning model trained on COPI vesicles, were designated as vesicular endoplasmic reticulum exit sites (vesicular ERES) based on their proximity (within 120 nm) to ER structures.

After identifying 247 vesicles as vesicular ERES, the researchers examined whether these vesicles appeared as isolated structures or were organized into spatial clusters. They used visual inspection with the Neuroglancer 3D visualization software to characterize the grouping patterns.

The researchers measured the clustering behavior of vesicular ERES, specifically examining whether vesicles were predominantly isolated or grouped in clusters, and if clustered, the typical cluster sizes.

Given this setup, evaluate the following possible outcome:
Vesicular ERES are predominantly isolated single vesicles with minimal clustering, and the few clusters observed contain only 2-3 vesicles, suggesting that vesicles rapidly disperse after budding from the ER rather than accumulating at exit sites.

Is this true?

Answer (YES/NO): NO